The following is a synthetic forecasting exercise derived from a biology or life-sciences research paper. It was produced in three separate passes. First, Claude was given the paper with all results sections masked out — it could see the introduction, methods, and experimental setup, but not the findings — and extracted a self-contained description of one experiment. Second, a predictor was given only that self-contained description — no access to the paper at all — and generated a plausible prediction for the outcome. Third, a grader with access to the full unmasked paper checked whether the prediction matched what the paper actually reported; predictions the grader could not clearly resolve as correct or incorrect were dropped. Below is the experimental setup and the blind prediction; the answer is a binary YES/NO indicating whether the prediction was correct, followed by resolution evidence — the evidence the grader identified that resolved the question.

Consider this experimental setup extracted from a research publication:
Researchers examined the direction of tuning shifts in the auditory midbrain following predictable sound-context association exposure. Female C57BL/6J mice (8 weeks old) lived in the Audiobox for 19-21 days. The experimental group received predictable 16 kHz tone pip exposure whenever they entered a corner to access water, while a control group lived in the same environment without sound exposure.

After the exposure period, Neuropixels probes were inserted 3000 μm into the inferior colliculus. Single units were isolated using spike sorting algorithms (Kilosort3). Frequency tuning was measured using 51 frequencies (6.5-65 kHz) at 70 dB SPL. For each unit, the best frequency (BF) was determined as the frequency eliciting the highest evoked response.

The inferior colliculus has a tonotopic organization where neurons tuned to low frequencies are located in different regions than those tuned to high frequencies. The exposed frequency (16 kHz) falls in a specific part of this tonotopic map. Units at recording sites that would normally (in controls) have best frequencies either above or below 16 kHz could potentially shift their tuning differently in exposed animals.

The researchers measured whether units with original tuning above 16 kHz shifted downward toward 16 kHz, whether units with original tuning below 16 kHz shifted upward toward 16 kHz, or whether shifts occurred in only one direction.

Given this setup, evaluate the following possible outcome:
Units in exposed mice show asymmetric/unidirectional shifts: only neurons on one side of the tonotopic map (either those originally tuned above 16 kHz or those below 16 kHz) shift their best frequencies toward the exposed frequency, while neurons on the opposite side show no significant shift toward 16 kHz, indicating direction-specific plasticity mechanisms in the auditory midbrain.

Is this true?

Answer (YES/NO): NO